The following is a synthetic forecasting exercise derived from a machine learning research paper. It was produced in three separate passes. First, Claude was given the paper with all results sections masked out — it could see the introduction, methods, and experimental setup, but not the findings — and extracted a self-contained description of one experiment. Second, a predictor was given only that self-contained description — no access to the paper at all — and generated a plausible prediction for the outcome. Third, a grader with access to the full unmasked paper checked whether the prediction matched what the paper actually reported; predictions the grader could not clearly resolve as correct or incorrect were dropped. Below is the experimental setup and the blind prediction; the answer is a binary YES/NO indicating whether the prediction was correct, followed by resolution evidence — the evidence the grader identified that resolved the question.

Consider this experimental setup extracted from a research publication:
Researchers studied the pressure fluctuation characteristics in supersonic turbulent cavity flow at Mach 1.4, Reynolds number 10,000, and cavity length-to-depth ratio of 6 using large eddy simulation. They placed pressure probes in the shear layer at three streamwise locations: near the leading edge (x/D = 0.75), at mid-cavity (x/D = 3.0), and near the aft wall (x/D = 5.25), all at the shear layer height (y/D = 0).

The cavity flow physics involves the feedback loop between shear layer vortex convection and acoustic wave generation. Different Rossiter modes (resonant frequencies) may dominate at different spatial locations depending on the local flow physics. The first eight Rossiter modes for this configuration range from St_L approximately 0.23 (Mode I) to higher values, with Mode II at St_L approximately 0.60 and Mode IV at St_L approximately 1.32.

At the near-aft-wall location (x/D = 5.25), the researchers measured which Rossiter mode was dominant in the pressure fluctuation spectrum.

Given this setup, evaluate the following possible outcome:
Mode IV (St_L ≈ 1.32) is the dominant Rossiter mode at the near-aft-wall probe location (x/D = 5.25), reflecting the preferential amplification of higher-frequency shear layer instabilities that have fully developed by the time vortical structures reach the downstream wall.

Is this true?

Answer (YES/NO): NO